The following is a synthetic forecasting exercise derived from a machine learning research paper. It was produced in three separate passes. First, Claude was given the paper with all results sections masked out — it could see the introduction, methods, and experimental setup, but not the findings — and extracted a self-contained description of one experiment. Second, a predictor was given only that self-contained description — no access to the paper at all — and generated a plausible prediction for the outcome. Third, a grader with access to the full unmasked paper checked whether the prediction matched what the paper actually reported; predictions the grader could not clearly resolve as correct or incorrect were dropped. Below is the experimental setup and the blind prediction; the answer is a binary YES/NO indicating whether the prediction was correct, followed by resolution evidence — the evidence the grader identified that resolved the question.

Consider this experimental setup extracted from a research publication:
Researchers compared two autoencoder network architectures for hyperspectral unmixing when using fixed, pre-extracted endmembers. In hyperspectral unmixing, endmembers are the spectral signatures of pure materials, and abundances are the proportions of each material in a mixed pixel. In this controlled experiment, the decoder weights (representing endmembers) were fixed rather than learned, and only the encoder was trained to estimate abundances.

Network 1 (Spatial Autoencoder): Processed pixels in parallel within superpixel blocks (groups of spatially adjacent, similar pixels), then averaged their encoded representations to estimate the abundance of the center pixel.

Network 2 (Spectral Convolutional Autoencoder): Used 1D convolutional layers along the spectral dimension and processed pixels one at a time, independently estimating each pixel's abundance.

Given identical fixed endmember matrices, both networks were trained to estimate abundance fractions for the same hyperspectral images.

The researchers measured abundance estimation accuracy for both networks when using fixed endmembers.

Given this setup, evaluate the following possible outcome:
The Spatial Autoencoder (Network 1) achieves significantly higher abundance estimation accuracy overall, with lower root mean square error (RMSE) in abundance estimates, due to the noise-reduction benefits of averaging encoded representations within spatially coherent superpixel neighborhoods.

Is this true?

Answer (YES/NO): NO